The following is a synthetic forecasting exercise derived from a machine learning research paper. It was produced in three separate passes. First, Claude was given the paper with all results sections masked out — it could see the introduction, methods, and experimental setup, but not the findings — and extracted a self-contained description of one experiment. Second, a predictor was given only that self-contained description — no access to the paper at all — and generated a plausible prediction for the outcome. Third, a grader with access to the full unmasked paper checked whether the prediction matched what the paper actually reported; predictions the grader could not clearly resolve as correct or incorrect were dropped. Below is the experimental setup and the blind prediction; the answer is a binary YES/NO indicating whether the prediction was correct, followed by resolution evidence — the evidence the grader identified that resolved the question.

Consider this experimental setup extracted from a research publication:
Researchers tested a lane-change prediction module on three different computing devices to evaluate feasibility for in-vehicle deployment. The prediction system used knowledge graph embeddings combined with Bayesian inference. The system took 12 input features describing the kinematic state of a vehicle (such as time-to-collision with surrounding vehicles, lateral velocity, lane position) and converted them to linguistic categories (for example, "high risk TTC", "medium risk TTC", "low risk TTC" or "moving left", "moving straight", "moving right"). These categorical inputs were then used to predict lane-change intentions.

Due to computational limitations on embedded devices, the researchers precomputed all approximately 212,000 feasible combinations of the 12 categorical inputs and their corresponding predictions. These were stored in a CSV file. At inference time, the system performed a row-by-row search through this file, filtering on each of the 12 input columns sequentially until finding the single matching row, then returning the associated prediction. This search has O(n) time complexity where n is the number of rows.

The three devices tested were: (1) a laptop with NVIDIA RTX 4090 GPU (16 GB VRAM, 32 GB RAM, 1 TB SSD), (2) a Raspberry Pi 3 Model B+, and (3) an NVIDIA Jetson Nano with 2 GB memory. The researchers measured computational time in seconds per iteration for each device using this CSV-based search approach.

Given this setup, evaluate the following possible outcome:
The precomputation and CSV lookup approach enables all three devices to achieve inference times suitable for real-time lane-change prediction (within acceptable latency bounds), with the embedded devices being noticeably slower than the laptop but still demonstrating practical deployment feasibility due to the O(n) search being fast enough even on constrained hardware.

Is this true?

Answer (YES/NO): NO